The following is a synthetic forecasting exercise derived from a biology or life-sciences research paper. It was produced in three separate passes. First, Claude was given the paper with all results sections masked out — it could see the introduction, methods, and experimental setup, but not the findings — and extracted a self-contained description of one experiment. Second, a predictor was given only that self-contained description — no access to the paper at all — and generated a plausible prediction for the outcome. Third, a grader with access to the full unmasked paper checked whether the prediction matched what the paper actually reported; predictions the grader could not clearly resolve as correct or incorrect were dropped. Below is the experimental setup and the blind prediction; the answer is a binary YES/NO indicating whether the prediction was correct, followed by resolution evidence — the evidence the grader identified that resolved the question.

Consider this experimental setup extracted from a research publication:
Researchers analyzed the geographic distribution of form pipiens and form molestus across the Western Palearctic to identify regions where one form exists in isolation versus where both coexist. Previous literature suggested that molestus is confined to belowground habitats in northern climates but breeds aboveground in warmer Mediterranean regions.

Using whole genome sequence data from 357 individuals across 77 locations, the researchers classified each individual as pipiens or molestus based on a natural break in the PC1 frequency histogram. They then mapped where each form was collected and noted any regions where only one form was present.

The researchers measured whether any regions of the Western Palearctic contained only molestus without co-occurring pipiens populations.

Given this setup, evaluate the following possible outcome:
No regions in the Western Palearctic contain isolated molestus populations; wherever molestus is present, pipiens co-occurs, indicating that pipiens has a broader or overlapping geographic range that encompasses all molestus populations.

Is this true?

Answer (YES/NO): NO